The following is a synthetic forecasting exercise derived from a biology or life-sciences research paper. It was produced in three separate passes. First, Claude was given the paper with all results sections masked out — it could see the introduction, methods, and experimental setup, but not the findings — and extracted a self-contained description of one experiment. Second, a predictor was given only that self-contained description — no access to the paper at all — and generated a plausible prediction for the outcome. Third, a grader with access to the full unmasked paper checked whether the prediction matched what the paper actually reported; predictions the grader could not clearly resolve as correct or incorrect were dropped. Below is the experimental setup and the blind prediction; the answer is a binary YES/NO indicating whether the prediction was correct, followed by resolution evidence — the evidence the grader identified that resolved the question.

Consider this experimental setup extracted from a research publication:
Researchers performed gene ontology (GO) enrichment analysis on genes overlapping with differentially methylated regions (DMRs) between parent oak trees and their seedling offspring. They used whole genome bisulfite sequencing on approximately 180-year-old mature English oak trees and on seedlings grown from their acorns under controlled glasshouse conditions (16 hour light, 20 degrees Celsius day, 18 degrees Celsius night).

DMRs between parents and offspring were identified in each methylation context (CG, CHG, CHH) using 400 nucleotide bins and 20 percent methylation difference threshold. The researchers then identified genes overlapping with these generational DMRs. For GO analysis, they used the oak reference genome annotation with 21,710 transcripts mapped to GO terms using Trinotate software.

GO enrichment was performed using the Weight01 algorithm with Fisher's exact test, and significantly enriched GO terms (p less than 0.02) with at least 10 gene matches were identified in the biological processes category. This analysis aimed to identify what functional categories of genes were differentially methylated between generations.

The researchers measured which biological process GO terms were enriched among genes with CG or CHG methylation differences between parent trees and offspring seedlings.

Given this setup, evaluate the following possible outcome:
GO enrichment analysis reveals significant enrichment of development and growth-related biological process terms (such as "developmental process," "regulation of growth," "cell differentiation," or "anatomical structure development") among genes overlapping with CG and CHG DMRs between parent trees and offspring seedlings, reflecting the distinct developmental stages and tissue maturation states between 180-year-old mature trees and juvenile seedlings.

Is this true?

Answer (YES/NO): NO